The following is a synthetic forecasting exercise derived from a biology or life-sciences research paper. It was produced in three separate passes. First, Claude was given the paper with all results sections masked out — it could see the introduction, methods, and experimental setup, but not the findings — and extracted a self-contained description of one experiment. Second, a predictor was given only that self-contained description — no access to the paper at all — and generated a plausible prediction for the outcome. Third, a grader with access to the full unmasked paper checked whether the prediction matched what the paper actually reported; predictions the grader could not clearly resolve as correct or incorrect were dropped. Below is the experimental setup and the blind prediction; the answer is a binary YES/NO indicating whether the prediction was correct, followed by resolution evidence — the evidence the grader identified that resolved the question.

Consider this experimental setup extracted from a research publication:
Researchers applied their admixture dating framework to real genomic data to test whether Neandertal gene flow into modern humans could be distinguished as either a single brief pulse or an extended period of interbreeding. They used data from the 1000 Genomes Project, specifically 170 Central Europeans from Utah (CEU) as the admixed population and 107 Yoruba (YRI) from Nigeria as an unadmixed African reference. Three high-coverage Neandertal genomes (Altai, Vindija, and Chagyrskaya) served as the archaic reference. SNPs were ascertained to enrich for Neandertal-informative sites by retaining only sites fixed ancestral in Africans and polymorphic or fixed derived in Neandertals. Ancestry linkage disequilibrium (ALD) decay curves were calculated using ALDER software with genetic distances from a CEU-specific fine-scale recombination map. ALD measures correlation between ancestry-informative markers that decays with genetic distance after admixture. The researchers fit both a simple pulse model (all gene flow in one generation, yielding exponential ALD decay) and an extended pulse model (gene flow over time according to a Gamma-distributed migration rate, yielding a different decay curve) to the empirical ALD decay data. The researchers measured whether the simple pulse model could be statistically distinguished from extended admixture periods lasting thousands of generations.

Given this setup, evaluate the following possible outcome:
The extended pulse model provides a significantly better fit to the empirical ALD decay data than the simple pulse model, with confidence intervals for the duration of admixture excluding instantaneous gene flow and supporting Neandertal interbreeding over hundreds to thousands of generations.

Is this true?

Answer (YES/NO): NO